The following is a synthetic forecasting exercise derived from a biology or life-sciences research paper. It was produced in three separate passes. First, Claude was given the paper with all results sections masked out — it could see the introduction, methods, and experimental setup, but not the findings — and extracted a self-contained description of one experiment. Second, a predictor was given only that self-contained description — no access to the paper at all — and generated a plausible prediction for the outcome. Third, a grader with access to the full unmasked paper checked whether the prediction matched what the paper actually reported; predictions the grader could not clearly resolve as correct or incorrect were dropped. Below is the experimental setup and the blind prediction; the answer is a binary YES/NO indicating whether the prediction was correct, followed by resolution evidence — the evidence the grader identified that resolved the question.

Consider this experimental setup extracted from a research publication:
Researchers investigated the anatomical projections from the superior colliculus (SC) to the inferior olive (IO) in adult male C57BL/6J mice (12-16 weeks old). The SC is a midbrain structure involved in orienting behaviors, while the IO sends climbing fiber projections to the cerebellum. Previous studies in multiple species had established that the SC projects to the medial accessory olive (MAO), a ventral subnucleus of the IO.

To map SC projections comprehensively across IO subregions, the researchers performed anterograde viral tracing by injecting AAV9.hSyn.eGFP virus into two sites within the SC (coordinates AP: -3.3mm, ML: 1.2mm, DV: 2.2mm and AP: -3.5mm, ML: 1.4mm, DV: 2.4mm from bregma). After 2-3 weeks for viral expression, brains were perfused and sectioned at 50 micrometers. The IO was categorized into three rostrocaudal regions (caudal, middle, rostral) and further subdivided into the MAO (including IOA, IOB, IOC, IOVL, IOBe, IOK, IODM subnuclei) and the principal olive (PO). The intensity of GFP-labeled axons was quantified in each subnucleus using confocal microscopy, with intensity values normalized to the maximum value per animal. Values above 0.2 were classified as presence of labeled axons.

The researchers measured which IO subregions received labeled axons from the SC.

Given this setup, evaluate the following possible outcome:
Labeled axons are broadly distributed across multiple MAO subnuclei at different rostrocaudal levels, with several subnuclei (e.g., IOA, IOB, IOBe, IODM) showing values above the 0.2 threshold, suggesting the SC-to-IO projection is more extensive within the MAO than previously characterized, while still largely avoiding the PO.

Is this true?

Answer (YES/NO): NO